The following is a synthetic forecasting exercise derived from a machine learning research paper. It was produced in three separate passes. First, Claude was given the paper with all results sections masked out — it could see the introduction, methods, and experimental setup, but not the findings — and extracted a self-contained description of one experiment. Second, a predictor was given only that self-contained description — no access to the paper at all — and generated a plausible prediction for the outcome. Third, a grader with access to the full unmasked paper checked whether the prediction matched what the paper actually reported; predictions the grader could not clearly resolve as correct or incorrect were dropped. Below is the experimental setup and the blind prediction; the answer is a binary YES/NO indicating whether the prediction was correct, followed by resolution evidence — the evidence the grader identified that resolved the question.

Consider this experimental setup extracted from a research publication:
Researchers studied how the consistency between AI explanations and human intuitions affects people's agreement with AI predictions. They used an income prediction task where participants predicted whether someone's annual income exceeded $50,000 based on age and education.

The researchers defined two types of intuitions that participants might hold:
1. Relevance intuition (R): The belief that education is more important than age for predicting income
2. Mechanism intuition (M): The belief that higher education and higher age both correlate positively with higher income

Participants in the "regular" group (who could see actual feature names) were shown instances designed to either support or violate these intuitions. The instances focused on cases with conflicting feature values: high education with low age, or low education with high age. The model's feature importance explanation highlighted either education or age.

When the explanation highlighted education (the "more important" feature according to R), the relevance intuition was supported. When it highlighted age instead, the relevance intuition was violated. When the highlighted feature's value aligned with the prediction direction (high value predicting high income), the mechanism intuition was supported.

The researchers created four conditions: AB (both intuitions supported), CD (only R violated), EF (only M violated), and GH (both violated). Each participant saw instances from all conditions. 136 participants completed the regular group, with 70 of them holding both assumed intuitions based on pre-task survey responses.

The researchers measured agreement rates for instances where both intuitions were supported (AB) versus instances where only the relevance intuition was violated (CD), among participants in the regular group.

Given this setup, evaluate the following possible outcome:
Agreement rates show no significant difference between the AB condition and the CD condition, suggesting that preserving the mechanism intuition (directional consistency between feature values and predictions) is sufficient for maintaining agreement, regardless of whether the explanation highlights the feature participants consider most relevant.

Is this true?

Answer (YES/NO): NO